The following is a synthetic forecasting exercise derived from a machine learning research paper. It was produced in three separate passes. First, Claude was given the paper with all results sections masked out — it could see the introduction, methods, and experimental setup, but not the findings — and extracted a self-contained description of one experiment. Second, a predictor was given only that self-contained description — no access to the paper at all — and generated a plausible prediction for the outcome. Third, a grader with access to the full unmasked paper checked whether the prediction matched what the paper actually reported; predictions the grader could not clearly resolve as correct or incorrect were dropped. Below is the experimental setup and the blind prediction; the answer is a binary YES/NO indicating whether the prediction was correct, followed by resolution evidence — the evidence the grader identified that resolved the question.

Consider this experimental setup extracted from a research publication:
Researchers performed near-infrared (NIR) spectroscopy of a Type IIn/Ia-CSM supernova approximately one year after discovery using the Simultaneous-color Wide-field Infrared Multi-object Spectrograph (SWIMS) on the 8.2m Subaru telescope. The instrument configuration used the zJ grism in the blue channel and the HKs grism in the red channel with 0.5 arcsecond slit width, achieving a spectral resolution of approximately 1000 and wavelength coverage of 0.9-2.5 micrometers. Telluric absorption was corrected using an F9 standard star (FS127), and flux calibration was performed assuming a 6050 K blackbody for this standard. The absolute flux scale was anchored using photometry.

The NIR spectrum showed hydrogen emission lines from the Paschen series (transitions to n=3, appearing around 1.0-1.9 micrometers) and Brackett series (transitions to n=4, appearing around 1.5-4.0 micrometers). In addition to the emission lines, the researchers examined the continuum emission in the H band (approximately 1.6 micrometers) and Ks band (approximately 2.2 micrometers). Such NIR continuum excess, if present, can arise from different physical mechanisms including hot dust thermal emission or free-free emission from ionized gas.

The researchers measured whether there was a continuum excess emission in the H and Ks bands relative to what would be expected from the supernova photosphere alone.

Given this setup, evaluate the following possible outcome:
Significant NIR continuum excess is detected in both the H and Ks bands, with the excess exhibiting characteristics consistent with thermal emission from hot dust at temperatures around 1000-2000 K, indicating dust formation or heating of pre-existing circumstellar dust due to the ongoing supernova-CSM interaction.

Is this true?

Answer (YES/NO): YES